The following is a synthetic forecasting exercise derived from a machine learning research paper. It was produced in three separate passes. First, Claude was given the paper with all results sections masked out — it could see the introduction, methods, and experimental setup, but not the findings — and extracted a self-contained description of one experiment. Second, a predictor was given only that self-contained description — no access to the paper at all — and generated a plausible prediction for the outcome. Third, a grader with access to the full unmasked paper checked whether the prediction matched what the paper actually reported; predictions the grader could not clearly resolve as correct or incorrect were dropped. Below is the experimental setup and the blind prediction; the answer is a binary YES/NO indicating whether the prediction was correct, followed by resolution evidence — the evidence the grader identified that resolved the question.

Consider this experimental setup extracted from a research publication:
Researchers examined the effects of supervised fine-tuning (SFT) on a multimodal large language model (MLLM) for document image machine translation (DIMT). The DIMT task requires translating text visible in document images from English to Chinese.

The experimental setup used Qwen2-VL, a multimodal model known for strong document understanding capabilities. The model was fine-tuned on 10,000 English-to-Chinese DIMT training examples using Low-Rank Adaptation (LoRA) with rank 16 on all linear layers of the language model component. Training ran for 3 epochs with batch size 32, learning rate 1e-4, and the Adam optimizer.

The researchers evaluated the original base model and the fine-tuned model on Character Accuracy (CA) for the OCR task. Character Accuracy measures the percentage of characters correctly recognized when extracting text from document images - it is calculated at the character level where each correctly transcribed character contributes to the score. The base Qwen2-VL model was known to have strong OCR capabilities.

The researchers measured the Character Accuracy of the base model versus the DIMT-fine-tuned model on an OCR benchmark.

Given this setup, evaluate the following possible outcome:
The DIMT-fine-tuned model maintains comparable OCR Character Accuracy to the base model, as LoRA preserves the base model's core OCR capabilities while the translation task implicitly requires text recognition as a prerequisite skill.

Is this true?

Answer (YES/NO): NO